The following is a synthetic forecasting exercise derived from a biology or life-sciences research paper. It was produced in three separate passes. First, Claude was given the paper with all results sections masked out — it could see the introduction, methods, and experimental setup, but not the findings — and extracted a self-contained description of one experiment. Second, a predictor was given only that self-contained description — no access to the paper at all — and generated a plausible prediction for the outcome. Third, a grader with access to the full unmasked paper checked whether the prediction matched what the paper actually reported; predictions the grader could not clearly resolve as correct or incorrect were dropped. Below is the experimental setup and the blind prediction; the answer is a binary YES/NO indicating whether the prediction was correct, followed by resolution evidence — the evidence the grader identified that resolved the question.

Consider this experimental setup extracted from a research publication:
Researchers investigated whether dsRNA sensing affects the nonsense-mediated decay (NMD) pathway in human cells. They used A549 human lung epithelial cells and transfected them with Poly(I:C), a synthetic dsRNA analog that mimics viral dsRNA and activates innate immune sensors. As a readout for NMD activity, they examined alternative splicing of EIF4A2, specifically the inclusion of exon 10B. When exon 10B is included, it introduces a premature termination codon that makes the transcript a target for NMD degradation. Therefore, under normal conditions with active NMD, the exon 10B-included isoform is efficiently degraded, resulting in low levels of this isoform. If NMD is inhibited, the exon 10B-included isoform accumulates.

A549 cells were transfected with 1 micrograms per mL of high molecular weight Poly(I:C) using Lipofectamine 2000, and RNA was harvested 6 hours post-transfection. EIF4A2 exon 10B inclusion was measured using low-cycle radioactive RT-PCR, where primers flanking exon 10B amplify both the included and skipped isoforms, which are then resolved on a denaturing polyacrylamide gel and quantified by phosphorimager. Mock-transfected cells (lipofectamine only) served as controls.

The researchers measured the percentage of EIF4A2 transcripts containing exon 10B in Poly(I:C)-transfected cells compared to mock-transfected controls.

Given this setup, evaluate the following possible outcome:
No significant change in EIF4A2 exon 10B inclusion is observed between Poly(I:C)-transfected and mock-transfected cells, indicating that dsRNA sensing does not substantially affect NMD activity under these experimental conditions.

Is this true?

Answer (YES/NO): NO